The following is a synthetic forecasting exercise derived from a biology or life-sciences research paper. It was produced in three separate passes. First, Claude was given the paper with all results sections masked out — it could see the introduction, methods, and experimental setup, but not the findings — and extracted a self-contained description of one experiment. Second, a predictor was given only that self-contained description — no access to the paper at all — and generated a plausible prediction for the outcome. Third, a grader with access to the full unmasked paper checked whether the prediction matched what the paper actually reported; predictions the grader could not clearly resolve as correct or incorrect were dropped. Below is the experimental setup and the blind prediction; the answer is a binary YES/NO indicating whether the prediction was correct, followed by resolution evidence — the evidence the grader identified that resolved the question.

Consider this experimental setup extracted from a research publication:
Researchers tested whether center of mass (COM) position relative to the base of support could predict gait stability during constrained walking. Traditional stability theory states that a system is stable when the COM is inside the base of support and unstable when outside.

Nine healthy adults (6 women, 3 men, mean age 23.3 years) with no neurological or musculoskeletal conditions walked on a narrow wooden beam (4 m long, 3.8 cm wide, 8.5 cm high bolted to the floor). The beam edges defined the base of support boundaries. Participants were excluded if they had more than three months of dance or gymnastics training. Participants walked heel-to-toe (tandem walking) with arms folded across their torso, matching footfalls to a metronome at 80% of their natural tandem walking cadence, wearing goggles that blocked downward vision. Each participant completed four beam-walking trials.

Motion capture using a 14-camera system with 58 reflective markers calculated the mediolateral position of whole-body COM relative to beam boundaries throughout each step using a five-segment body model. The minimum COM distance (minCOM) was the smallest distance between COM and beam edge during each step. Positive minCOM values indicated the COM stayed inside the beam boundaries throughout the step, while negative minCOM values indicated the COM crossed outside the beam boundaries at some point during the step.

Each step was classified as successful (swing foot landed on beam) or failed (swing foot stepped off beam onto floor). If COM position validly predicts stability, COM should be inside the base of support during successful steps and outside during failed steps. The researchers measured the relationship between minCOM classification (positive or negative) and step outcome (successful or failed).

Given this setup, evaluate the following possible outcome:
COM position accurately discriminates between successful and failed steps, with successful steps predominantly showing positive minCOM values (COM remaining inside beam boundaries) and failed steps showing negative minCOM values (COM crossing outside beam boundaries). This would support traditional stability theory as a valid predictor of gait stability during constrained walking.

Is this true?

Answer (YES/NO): NO